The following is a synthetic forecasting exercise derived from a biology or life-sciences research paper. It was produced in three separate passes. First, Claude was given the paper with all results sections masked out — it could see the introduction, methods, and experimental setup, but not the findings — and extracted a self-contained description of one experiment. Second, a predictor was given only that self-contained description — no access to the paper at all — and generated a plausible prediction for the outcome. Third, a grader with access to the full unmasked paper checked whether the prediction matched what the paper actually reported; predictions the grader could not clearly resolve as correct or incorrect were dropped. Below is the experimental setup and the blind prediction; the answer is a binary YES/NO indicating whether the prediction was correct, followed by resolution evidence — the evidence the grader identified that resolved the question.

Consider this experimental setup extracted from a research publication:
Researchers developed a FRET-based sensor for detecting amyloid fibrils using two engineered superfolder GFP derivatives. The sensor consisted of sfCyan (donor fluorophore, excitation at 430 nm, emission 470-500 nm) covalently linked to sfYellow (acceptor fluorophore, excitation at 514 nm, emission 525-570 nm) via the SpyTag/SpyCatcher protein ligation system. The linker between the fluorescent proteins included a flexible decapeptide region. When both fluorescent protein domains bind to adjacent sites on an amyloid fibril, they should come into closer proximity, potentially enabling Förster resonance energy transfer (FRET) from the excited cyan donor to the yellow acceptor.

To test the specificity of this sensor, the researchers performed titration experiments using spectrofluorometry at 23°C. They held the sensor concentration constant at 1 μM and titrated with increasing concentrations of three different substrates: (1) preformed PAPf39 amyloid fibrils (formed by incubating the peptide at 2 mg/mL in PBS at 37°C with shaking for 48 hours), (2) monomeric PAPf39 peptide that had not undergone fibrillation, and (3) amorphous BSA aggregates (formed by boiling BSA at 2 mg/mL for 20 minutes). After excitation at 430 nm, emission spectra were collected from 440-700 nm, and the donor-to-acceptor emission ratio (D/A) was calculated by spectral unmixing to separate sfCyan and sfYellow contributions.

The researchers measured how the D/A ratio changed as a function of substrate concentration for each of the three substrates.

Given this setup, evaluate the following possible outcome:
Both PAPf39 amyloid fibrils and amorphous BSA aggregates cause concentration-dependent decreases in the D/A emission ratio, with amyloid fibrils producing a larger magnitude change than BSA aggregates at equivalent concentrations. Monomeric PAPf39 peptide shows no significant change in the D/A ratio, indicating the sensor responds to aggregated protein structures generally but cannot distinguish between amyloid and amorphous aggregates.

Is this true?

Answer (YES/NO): NO